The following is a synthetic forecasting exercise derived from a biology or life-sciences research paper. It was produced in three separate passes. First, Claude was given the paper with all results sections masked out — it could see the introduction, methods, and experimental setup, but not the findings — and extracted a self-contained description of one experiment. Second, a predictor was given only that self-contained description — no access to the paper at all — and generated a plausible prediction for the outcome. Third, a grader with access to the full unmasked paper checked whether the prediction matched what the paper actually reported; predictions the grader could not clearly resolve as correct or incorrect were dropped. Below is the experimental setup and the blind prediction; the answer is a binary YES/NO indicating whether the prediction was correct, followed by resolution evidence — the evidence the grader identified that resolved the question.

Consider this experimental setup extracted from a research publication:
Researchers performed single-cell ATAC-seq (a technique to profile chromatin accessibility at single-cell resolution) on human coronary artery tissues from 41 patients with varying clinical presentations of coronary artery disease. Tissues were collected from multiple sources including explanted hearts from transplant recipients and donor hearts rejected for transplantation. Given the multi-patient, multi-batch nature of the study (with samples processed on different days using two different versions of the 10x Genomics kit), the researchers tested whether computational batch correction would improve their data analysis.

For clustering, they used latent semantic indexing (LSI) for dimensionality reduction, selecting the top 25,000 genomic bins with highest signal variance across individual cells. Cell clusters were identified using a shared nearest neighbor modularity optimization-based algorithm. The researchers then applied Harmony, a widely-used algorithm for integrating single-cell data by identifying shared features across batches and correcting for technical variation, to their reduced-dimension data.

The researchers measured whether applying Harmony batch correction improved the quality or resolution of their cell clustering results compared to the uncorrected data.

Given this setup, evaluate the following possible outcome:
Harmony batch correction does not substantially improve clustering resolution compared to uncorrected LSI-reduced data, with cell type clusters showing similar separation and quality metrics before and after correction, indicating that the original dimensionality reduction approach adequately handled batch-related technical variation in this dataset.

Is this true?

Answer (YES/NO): YES